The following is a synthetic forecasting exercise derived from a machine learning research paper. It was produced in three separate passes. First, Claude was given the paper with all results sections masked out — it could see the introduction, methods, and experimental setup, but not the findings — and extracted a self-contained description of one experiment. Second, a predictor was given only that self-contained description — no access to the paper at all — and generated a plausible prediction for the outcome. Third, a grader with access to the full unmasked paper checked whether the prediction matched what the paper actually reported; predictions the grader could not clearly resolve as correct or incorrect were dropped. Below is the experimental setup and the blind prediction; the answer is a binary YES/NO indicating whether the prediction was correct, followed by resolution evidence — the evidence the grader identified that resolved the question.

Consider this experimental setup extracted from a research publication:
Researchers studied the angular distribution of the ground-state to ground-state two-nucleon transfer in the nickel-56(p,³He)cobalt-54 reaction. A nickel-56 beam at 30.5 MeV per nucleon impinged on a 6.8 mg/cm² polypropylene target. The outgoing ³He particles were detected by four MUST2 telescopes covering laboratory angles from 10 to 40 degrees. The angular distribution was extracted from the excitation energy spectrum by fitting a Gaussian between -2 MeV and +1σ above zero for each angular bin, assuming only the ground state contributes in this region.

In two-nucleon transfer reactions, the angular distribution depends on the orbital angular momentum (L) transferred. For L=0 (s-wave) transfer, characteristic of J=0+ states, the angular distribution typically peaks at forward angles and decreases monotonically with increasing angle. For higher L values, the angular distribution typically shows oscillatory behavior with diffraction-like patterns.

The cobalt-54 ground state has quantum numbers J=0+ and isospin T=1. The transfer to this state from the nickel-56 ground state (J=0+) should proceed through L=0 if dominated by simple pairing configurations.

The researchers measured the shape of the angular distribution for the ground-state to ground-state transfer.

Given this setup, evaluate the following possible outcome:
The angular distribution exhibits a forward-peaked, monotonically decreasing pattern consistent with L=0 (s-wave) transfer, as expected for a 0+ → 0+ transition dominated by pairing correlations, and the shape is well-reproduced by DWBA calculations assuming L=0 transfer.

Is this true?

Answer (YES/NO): YES